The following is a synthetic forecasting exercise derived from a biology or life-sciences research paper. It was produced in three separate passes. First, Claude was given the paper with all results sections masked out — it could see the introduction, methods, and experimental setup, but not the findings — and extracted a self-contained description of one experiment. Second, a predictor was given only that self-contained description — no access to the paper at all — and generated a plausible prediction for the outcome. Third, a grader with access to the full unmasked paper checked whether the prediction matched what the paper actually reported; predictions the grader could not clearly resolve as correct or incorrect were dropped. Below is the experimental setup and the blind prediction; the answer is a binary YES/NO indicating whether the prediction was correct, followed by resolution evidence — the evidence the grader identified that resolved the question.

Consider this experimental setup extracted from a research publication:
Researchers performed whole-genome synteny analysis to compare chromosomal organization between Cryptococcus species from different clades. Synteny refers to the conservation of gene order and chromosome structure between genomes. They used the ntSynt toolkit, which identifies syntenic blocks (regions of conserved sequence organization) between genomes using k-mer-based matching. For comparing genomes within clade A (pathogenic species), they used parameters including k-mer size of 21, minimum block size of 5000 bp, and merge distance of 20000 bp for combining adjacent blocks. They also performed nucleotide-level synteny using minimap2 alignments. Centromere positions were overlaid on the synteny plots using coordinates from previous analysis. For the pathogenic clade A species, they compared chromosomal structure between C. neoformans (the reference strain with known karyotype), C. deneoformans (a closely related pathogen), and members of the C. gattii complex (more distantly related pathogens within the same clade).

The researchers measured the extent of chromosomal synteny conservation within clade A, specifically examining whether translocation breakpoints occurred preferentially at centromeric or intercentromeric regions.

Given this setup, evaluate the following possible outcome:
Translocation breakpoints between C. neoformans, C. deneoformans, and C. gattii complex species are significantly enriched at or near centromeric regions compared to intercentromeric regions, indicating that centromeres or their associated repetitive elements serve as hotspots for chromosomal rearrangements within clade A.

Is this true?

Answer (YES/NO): YES